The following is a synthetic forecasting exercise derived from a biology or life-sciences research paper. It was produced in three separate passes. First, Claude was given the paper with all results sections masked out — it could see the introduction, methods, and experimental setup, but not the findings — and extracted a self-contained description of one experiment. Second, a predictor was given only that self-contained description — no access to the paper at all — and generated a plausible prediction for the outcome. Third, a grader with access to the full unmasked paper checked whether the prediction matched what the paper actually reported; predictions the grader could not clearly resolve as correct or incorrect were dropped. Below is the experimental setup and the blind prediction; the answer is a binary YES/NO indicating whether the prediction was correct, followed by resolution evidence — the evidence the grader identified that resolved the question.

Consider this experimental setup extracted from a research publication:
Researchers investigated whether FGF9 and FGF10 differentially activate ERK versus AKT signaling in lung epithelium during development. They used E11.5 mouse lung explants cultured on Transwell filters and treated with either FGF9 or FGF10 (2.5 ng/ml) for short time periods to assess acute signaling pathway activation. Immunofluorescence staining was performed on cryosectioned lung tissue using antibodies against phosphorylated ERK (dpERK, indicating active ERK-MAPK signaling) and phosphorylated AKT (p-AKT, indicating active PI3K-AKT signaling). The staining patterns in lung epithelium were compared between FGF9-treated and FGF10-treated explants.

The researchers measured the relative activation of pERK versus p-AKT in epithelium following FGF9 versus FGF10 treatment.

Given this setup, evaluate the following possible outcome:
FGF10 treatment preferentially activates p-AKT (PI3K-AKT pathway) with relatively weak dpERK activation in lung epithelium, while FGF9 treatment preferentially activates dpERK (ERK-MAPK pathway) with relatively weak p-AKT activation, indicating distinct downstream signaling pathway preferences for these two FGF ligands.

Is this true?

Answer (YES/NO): NO